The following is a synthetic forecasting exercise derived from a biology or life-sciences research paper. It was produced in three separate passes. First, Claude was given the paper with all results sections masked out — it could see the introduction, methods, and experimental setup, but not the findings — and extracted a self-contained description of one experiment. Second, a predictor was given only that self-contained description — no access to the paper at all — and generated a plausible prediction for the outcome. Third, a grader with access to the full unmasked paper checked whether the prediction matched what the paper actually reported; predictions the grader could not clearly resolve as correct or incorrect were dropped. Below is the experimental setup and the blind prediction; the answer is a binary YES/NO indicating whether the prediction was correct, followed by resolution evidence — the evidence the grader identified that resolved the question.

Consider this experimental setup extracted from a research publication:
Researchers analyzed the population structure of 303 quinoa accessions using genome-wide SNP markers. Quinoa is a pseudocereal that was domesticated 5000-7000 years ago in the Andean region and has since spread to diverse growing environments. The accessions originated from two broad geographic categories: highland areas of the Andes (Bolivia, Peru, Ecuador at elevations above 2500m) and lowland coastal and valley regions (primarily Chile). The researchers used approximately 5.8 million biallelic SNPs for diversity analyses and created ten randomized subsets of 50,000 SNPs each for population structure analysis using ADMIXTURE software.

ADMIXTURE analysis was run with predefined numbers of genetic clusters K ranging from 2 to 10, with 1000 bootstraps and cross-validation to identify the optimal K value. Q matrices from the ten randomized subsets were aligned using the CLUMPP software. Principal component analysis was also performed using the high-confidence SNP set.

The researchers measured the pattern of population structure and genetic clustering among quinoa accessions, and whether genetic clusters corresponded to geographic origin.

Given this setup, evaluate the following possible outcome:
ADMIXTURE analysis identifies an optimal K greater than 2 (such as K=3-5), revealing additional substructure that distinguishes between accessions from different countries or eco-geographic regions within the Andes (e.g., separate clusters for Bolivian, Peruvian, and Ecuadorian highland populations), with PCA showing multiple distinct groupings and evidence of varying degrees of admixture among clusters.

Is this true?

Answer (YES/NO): NO